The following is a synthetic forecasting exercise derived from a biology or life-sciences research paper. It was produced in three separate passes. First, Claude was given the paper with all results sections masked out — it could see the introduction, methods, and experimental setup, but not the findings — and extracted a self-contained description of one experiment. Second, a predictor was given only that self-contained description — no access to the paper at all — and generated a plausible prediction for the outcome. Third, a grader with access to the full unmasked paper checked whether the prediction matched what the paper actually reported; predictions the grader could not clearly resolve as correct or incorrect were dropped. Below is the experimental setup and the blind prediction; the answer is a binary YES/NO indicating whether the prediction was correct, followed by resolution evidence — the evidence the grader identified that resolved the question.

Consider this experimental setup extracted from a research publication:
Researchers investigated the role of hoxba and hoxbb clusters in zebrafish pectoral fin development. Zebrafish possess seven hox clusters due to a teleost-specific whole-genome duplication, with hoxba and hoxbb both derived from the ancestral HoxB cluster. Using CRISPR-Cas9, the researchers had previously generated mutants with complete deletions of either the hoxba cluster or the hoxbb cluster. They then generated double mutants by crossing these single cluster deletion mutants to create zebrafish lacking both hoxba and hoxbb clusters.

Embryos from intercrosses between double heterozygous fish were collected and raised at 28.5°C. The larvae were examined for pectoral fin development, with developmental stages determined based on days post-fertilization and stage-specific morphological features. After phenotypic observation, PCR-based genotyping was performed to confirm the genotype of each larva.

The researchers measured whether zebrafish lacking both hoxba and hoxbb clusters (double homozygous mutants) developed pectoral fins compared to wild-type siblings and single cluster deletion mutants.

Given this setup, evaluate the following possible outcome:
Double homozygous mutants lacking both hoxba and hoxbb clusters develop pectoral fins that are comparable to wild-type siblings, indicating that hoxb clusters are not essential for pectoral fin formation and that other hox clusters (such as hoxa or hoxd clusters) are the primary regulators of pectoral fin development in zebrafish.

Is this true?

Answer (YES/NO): NO